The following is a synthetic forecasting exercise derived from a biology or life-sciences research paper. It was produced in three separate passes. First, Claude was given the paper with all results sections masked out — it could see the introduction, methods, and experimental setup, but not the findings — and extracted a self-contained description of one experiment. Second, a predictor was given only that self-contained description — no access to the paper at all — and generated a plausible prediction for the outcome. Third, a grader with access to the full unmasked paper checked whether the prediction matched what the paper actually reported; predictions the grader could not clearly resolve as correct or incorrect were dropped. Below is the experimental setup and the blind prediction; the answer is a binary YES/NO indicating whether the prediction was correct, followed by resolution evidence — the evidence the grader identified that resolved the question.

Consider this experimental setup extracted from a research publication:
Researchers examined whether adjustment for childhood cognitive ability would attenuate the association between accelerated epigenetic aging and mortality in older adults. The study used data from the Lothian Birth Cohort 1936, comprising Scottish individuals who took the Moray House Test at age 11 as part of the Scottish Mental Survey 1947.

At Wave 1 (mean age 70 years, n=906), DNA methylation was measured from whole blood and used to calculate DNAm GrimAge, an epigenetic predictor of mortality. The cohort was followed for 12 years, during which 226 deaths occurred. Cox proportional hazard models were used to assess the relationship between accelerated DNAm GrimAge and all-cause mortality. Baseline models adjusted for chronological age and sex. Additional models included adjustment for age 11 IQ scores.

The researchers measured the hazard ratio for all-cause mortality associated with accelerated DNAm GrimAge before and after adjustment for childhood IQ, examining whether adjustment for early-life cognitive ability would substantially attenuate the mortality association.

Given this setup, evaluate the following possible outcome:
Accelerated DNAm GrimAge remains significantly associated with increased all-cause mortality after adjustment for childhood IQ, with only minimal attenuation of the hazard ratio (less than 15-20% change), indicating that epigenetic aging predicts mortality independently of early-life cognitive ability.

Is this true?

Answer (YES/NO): YES